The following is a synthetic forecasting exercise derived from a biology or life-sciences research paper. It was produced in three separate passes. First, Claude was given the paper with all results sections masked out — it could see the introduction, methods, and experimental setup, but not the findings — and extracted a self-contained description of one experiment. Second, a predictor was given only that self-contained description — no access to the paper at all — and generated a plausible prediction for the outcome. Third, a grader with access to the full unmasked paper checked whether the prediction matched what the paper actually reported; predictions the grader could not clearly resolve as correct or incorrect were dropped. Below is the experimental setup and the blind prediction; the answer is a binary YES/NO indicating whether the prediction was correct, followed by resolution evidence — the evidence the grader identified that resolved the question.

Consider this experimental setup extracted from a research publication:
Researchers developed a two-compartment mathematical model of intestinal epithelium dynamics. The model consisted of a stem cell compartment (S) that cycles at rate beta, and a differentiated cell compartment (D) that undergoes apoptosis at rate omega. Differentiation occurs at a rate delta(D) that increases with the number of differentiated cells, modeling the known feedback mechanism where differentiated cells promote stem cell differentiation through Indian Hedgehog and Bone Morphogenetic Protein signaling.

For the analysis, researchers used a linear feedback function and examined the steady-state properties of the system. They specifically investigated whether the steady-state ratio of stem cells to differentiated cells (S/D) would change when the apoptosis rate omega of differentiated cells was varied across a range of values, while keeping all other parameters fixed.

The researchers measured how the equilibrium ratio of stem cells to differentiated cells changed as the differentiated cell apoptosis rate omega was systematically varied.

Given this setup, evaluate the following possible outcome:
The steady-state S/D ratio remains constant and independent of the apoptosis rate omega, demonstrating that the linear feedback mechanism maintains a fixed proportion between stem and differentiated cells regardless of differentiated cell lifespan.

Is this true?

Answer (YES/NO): NO